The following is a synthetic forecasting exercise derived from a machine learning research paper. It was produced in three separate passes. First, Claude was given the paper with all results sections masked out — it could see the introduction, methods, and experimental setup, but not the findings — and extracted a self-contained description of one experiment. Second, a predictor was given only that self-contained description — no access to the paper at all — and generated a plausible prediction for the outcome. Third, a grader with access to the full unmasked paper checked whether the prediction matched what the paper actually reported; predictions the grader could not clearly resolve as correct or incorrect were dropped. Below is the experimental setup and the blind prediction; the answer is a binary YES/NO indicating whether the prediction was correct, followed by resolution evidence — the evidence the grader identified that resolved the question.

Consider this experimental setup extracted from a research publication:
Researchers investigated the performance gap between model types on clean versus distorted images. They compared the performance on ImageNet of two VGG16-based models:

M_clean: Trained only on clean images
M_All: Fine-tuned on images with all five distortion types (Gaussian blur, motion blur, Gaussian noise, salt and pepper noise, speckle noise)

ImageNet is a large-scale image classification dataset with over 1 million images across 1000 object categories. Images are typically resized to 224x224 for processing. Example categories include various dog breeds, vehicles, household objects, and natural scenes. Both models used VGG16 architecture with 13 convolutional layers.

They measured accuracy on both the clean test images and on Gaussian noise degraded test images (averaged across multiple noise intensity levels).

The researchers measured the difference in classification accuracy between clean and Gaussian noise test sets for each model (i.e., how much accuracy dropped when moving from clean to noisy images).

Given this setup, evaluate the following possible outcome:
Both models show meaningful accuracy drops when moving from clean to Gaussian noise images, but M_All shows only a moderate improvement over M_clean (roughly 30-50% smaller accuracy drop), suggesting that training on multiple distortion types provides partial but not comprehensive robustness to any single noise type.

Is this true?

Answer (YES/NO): NO